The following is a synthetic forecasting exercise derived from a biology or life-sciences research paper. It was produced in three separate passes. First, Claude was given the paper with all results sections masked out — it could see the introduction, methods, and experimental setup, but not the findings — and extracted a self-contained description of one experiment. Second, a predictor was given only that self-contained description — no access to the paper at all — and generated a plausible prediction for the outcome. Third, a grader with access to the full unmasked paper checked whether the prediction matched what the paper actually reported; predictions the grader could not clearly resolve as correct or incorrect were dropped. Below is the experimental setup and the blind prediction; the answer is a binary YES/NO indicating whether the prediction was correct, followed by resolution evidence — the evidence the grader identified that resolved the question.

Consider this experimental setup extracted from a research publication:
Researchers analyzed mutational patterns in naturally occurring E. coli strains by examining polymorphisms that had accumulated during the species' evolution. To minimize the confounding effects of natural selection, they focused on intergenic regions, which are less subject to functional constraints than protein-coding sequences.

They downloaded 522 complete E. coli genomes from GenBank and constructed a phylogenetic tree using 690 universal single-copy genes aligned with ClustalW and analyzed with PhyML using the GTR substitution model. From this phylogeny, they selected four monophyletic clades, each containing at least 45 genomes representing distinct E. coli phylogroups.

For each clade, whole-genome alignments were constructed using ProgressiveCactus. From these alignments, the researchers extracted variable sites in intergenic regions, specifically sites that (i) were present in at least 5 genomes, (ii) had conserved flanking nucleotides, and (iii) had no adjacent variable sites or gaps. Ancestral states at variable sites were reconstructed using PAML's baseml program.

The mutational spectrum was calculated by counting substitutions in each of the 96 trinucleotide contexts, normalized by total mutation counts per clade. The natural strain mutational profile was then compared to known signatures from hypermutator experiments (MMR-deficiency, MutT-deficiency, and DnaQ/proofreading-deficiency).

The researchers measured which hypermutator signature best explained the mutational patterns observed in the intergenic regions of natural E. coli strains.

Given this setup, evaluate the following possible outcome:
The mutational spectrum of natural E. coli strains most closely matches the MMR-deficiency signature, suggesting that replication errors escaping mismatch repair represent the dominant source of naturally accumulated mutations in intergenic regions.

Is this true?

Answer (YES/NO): NO